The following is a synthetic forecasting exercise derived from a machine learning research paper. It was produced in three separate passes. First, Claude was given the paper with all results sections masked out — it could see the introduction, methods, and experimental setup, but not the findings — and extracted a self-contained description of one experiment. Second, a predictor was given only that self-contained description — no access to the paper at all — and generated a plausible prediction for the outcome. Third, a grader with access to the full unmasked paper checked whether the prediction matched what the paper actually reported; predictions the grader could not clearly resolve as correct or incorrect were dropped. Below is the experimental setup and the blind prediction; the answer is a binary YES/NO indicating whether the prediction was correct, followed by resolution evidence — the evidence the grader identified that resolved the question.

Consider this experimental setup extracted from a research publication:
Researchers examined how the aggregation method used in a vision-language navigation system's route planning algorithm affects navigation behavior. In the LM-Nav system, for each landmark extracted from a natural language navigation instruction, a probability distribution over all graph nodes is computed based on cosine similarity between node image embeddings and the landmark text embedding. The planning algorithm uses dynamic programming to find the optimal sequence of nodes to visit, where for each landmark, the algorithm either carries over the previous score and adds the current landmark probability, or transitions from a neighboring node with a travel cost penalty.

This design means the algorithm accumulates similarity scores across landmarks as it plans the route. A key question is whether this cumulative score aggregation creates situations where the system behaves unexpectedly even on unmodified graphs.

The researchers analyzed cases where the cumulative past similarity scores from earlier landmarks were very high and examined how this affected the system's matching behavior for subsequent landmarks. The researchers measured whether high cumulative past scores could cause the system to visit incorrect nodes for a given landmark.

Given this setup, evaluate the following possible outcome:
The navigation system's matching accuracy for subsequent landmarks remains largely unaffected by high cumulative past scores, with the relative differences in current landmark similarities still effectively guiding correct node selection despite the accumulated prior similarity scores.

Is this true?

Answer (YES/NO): NO